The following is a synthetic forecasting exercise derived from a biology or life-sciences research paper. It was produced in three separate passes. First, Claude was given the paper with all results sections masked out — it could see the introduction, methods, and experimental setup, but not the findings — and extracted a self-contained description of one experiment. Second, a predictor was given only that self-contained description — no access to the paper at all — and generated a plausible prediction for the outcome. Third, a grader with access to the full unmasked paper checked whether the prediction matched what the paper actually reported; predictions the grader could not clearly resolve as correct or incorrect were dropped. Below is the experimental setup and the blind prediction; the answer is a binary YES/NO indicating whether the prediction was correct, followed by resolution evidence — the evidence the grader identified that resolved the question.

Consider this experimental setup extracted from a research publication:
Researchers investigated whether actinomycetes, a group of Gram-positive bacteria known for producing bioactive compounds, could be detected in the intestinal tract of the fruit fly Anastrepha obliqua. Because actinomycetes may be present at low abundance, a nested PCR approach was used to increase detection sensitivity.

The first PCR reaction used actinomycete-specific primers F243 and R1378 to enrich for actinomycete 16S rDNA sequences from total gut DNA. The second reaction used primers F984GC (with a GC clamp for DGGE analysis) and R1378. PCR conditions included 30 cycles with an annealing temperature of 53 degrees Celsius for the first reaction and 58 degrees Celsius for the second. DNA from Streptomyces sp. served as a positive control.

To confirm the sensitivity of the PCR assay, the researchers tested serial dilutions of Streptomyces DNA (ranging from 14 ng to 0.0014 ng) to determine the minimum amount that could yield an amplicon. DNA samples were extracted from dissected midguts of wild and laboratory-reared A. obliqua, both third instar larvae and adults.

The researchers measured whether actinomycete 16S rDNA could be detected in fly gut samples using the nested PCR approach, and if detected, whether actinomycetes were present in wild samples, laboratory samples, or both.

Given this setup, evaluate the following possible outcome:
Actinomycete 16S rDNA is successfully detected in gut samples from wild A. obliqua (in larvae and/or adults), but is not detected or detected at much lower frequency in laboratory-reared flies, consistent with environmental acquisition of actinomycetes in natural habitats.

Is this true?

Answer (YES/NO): YES